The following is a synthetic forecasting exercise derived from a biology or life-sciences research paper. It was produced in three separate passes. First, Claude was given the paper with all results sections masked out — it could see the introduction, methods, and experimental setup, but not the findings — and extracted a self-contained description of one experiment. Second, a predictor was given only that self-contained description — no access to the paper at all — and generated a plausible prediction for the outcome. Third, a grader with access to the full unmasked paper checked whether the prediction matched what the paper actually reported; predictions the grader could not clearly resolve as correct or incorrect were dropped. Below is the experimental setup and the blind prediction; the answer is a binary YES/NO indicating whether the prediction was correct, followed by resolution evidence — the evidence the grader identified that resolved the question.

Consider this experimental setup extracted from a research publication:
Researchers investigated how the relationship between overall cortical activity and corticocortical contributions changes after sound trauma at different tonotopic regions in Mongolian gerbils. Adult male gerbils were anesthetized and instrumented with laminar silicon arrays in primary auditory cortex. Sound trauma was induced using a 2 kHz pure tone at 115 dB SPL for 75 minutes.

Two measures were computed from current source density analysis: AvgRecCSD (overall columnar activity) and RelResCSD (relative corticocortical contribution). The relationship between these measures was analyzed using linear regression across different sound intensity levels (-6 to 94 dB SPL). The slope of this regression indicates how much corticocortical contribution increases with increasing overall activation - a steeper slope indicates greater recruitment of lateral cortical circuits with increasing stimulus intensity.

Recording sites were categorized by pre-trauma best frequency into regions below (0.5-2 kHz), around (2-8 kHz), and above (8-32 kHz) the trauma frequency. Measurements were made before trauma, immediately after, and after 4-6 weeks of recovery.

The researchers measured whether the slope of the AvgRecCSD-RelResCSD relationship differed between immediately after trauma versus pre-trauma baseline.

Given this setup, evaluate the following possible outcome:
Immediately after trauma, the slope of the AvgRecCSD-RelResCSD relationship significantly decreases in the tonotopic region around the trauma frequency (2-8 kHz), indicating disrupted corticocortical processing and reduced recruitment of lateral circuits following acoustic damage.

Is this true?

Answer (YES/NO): NO